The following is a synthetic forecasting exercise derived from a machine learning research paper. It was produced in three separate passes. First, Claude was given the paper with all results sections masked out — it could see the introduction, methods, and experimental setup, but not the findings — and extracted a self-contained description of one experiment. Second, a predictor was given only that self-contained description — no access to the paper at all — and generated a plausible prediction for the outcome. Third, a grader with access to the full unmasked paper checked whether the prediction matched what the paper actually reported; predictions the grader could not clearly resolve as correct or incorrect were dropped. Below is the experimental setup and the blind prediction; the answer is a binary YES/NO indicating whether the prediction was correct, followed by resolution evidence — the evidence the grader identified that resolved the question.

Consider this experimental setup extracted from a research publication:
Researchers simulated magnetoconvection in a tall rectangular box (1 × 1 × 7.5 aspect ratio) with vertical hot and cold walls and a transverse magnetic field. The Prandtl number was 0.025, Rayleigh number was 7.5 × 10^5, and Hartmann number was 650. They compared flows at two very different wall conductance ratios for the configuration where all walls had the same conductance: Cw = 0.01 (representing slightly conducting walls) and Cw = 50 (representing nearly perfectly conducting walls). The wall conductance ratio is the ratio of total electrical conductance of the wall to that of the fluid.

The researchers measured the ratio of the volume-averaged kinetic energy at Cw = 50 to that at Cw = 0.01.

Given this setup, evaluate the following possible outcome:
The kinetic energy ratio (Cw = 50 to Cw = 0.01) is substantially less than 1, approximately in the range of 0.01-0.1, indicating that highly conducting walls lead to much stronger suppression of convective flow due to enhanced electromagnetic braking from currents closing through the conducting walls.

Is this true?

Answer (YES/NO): NO